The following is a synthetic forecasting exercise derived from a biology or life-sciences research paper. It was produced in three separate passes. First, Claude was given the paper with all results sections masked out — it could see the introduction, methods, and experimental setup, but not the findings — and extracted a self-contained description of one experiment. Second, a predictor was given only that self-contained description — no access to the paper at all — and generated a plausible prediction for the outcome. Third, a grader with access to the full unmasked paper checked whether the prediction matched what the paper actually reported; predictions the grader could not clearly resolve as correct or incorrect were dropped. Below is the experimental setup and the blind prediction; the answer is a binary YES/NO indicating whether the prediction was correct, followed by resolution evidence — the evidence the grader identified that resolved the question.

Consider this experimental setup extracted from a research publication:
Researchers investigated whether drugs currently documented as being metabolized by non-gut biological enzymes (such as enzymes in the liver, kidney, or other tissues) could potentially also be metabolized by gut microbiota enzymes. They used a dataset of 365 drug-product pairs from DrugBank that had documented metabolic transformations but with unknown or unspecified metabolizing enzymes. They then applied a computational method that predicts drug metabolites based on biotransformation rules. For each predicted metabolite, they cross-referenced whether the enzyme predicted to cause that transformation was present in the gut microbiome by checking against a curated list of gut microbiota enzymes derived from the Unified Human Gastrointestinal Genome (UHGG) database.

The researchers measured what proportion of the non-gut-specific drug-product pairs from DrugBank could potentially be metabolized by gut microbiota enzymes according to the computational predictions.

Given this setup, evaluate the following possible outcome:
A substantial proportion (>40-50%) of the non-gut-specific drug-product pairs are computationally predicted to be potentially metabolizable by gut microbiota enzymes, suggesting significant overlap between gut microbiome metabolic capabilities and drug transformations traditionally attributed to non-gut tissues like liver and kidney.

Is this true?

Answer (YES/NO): NO